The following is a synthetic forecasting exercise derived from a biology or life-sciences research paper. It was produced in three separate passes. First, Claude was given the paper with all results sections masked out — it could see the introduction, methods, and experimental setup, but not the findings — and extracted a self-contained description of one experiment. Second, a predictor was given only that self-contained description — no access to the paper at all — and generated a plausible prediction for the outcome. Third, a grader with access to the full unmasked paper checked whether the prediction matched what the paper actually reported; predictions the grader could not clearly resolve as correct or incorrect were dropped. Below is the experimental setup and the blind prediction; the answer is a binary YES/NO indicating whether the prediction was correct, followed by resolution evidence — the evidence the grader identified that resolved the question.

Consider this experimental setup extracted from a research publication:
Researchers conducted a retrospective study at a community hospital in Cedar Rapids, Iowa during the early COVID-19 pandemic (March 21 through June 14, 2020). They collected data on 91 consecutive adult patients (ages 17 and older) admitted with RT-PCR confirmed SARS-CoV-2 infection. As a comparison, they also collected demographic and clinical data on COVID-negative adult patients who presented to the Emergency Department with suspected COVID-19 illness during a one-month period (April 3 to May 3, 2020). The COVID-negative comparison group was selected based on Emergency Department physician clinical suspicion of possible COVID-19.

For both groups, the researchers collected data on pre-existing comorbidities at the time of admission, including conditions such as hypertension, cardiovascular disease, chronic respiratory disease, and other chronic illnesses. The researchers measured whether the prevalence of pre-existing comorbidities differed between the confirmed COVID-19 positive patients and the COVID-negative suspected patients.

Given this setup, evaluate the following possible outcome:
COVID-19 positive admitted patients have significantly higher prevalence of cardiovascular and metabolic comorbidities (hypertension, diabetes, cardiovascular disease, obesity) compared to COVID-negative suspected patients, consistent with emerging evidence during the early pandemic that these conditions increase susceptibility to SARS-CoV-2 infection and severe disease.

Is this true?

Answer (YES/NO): NO